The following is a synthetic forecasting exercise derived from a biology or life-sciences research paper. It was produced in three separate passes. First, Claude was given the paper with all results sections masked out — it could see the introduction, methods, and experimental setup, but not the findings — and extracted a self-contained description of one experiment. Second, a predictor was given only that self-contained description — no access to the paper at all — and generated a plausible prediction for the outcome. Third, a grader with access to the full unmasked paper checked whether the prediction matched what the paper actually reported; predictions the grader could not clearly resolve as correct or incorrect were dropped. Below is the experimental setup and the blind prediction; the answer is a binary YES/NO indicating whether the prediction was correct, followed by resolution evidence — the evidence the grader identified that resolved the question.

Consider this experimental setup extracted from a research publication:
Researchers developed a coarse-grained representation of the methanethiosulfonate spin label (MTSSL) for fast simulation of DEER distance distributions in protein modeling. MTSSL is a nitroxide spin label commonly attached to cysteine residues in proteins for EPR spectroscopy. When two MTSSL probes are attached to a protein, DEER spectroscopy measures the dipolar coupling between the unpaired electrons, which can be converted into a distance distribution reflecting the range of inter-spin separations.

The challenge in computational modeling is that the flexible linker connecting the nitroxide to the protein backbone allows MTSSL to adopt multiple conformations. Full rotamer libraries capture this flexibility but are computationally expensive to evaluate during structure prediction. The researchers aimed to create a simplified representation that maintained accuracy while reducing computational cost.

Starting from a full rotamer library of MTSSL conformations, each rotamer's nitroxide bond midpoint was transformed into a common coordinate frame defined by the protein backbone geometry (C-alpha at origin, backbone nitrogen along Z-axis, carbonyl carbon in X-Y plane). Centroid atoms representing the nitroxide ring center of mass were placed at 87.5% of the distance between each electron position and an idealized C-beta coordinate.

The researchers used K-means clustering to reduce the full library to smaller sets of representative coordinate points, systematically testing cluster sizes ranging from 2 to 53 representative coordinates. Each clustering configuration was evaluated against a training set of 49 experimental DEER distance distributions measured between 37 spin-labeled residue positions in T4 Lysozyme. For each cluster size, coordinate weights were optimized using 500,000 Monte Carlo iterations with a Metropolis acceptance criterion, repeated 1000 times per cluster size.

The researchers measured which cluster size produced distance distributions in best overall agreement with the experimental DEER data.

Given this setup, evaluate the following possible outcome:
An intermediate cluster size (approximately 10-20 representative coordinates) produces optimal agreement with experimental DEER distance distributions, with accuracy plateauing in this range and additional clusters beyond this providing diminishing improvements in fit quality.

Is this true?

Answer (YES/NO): YES